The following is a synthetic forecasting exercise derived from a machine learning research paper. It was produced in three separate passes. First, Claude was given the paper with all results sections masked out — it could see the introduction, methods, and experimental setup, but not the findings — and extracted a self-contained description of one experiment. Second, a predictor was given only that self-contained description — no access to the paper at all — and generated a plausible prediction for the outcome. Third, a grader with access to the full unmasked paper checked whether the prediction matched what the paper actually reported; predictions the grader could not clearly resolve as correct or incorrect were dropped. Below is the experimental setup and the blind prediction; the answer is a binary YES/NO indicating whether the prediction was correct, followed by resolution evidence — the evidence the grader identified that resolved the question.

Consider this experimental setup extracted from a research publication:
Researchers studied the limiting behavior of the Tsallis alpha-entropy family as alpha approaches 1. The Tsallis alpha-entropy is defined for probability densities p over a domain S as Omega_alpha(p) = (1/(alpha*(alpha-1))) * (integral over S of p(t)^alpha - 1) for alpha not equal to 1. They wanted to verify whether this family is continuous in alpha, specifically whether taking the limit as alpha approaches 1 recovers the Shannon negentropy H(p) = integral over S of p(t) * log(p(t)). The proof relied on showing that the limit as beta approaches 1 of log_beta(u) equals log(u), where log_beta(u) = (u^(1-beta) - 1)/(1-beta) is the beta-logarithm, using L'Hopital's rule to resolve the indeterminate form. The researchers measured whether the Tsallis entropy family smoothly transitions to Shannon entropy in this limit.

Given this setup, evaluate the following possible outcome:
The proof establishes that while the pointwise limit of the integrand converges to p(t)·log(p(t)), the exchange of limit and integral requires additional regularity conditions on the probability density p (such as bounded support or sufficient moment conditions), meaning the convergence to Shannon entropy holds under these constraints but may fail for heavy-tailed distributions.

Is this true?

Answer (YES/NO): NO